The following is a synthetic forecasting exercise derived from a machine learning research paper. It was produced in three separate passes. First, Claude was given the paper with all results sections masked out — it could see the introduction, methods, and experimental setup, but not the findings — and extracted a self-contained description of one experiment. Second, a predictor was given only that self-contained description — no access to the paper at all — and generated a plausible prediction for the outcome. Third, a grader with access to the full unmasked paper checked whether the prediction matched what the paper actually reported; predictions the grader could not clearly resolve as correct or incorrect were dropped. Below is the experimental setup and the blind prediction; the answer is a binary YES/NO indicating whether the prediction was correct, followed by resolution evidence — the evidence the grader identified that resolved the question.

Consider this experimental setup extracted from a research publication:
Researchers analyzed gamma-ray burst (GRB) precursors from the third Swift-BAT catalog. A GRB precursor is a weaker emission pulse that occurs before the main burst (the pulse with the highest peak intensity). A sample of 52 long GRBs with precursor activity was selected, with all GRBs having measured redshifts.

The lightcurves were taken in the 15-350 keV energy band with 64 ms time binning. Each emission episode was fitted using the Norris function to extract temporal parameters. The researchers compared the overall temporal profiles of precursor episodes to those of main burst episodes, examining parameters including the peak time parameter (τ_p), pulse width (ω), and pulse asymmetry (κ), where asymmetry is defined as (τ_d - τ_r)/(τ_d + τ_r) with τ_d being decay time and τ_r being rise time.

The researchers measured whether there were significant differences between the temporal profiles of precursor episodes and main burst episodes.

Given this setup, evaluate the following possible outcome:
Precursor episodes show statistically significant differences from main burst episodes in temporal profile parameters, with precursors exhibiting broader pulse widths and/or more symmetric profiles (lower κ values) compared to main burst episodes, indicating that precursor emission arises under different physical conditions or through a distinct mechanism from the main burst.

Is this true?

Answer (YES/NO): NO